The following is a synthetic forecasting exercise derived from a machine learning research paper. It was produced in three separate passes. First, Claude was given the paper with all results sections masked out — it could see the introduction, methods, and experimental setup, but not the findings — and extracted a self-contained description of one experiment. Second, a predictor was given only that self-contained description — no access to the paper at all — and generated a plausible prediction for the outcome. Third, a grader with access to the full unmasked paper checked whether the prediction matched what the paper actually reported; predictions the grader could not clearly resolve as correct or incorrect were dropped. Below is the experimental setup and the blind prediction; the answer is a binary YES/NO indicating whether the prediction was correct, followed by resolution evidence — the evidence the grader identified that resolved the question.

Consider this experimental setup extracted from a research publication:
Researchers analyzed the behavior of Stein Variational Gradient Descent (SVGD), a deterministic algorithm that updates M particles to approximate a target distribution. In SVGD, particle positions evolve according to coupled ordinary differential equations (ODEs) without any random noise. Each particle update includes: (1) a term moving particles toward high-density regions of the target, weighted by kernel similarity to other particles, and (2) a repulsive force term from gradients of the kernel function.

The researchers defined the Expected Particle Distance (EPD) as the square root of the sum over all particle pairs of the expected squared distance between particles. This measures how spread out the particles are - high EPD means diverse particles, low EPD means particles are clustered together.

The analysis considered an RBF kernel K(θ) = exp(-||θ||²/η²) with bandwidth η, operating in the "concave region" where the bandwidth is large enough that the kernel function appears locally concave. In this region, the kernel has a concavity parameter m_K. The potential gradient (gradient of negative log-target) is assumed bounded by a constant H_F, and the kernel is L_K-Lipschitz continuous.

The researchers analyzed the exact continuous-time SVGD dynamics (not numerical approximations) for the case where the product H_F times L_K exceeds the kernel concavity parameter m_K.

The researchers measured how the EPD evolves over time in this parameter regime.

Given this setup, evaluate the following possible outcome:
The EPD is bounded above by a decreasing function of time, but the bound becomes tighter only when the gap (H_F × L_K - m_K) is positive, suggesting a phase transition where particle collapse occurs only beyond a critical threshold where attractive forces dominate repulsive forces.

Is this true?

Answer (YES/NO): NO